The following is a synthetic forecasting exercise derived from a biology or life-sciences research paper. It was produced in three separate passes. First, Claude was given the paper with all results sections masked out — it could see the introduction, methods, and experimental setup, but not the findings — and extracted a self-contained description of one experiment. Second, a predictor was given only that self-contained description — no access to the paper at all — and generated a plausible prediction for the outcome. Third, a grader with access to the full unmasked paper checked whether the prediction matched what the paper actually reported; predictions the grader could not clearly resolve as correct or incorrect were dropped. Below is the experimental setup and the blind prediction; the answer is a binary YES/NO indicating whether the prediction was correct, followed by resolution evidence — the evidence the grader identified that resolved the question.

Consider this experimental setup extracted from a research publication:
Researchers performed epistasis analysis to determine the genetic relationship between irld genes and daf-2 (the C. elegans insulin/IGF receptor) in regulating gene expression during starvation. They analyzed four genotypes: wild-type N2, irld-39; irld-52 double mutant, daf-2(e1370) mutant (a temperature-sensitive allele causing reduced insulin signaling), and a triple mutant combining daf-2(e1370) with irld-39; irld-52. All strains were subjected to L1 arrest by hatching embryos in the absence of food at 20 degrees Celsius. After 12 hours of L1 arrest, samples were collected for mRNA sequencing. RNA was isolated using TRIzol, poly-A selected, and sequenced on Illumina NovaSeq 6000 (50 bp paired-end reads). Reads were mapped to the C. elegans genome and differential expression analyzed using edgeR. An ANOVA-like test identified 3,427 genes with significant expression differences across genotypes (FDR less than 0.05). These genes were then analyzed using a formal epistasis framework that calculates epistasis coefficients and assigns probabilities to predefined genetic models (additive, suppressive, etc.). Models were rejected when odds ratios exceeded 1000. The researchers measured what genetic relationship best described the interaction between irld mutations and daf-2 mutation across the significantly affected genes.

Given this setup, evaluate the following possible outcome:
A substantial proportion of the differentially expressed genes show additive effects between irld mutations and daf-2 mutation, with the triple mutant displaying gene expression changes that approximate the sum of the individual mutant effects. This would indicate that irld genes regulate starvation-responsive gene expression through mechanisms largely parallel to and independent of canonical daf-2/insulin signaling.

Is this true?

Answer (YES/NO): NO